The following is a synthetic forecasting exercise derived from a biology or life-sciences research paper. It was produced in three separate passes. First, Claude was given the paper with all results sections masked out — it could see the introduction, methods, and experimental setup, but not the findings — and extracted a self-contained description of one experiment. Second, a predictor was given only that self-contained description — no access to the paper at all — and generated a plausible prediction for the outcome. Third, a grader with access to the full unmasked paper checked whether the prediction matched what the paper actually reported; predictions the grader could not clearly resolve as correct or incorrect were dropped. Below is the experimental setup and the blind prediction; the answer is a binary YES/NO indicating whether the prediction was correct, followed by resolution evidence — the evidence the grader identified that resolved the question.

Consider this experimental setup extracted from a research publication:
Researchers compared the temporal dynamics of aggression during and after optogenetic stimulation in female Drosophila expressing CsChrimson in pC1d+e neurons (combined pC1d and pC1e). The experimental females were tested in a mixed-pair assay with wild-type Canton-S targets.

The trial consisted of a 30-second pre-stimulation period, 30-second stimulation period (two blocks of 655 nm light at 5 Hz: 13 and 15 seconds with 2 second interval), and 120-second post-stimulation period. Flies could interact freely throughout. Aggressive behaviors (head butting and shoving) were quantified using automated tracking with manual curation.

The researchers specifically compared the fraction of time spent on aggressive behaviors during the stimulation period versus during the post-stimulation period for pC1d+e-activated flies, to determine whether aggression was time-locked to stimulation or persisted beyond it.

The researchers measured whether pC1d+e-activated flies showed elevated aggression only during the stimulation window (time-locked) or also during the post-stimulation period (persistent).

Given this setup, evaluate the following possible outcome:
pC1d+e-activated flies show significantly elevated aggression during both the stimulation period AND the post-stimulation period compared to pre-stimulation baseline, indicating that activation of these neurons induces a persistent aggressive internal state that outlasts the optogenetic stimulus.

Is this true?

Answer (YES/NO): YES